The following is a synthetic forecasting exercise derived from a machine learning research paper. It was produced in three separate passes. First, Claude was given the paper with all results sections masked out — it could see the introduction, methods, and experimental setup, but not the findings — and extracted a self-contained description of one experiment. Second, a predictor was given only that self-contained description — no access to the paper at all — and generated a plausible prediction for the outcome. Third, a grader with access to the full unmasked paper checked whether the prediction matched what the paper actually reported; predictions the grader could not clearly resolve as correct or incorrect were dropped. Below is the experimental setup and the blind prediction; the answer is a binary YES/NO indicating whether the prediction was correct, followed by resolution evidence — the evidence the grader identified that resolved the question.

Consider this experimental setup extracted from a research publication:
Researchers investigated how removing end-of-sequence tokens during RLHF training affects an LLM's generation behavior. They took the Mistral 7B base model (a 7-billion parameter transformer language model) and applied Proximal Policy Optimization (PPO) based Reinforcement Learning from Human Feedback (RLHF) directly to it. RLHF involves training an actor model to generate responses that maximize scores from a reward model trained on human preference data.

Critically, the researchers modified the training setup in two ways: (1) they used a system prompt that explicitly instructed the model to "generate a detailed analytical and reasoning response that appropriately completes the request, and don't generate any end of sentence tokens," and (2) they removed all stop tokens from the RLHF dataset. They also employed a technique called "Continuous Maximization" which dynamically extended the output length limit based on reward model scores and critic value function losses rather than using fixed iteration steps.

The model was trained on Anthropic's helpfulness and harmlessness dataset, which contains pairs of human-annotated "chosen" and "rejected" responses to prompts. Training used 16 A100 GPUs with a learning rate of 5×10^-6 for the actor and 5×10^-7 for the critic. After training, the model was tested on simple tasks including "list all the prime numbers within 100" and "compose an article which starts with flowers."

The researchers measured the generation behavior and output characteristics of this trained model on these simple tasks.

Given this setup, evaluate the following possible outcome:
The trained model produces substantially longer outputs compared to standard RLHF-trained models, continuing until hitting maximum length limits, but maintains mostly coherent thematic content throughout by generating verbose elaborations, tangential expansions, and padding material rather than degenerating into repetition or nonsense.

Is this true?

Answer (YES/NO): NO